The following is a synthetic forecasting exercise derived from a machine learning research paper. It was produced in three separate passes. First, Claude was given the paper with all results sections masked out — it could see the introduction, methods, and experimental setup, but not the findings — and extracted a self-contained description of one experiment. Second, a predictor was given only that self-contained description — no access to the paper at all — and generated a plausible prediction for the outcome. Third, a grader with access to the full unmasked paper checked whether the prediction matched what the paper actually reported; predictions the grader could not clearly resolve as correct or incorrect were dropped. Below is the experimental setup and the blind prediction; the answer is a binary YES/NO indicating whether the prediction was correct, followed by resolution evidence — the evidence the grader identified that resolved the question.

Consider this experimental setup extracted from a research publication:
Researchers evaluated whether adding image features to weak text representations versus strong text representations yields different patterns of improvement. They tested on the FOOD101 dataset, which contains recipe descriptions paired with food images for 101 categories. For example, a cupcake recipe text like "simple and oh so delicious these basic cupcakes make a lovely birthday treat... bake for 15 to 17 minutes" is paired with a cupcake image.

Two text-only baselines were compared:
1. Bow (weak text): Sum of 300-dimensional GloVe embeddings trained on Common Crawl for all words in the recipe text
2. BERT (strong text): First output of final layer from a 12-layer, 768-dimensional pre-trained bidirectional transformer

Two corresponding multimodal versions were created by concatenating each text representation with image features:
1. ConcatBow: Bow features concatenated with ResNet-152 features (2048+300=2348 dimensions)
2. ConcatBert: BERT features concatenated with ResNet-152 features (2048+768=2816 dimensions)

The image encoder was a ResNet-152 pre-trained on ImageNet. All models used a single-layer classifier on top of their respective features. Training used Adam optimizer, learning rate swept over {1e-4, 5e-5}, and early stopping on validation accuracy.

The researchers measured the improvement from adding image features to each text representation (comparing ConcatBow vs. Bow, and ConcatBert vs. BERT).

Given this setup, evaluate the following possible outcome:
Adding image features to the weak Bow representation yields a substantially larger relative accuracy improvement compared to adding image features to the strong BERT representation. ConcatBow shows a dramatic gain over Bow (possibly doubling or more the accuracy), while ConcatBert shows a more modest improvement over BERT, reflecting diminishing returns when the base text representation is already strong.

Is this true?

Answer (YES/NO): NO